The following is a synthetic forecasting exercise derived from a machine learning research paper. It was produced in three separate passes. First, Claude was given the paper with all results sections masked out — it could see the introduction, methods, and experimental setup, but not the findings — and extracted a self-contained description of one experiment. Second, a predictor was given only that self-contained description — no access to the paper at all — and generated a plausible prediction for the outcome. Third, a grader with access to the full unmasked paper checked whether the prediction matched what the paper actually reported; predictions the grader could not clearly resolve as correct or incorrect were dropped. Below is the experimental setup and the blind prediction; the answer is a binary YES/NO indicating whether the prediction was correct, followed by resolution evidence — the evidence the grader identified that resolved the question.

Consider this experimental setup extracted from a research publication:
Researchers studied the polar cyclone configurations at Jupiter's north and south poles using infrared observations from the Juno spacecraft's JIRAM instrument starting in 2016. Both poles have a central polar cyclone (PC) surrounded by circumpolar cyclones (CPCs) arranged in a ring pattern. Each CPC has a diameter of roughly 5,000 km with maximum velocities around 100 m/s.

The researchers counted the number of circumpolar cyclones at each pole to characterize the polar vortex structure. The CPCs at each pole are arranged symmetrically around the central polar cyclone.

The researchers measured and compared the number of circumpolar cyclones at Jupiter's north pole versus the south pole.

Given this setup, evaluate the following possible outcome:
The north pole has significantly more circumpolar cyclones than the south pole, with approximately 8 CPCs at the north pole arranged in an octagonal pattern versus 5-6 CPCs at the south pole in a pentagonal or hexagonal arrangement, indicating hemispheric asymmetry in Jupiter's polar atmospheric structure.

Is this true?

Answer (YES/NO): YES